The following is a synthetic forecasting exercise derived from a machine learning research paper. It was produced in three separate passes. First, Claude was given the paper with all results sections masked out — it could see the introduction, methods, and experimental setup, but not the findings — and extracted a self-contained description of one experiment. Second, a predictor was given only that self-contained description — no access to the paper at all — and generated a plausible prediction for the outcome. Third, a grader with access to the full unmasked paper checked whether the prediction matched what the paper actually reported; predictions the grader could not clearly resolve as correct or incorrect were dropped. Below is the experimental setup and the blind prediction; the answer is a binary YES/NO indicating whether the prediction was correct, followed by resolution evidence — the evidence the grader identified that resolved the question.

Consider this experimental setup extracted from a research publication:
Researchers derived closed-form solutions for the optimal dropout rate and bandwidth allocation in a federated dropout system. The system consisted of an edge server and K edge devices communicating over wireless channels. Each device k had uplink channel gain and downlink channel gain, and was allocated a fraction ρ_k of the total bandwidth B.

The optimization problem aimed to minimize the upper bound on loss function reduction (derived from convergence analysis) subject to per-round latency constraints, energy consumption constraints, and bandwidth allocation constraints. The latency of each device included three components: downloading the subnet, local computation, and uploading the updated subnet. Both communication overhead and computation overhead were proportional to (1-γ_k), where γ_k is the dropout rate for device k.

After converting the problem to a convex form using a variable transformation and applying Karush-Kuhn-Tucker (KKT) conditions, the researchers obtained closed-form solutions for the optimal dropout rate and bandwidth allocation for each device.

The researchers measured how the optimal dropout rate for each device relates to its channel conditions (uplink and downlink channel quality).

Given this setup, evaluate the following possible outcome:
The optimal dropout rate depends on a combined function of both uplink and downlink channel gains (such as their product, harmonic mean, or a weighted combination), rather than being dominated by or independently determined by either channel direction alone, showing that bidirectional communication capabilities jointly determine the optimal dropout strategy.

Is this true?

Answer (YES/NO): YES